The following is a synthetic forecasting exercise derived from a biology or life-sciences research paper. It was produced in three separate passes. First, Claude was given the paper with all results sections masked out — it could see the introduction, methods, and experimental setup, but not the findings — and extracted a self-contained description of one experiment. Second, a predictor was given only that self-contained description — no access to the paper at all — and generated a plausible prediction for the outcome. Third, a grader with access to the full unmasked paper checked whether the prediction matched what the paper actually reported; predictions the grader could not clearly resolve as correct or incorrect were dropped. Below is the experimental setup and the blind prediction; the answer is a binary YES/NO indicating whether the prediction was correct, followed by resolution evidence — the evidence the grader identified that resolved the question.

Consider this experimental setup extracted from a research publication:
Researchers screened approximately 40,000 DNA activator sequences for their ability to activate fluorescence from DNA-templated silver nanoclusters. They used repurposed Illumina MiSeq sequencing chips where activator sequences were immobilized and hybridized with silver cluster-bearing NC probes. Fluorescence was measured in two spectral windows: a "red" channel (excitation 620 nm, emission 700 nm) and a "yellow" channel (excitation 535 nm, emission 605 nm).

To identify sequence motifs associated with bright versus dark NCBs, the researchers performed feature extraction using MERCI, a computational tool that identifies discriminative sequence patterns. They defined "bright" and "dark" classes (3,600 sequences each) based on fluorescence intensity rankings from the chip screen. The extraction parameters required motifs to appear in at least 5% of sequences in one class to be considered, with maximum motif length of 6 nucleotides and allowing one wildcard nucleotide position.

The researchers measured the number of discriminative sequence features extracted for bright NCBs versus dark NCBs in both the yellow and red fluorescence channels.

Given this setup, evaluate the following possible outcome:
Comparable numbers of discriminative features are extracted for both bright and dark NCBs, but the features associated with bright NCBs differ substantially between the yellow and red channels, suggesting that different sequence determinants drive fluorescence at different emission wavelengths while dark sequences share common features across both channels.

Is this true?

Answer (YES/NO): NO